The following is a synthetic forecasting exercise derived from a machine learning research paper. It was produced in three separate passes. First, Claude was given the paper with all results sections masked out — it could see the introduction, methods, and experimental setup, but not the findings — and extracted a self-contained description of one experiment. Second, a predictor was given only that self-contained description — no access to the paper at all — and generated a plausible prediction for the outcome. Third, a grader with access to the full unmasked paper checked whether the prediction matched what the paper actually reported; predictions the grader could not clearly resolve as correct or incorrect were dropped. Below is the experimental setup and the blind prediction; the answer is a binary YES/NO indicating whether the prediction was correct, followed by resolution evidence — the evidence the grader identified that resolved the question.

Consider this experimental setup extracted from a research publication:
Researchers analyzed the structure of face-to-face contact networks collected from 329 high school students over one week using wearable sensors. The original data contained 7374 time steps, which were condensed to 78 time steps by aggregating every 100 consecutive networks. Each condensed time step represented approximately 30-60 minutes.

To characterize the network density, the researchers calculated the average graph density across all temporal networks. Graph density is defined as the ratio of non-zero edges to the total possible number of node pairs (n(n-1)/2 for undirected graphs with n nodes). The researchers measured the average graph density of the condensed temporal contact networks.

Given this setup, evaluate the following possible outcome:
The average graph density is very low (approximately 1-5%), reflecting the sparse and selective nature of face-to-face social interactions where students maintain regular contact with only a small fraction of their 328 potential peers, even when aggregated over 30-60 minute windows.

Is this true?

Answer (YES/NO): NO